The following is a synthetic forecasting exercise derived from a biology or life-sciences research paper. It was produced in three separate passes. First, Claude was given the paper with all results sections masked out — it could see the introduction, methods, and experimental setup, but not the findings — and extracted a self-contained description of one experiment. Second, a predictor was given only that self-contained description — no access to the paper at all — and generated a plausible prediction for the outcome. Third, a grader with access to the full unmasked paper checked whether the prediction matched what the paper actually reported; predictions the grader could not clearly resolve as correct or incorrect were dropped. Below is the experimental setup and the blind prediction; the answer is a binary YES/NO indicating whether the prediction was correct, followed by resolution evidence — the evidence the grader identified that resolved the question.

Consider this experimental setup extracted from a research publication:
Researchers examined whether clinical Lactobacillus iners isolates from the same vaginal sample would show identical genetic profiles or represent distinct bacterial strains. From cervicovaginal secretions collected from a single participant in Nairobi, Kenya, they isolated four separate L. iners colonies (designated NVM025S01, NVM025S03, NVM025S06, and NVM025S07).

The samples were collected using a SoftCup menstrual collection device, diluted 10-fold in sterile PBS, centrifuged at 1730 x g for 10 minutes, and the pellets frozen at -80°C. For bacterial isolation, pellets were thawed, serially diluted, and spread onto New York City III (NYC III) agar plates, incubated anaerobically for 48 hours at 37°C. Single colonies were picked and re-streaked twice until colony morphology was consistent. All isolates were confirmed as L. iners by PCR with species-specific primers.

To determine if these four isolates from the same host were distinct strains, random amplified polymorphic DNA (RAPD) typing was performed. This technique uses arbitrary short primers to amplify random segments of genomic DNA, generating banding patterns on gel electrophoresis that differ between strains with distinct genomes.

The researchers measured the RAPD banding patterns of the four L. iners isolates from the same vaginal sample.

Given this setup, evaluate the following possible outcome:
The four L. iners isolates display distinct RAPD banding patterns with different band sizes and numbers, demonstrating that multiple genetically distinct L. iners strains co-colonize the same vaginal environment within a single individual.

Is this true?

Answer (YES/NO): YES